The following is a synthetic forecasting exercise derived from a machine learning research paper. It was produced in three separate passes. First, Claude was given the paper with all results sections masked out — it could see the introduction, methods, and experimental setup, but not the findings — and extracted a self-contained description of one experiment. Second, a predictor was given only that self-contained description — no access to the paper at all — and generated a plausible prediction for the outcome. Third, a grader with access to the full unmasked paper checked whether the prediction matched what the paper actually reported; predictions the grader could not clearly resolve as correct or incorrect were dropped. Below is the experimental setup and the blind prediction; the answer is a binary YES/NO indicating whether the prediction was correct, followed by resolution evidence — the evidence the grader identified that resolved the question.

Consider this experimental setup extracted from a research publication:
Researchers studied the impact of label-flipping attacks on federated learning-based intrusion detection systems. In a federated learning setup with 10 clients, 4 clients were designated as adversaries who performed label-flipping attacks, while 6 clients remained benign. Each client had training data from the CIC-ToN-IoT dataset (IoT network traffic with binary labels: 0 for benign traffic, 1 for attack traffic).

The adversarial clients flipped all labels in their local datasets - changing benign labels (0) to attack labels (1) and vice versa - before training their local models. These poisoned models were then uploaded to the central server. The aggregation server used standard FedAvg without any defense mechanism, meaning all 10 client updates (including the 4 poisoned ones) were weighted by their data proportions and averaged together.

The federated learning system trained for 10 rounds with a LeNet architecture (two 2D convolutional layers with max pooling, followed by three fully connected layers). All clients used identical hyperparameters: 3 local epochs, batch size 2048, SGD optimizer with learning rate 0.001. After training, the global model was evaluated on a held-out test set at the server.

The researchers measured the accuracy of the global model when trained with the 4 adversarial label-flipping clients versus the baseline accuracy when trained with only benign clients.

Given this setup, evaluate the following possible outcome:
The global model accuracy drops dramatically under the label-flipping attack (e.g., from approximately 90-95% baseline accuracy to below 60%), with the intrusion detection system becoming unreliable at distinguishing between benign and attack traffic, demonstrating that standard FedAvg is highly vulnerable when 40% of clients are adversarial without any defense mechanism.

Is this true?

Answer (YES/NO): YES